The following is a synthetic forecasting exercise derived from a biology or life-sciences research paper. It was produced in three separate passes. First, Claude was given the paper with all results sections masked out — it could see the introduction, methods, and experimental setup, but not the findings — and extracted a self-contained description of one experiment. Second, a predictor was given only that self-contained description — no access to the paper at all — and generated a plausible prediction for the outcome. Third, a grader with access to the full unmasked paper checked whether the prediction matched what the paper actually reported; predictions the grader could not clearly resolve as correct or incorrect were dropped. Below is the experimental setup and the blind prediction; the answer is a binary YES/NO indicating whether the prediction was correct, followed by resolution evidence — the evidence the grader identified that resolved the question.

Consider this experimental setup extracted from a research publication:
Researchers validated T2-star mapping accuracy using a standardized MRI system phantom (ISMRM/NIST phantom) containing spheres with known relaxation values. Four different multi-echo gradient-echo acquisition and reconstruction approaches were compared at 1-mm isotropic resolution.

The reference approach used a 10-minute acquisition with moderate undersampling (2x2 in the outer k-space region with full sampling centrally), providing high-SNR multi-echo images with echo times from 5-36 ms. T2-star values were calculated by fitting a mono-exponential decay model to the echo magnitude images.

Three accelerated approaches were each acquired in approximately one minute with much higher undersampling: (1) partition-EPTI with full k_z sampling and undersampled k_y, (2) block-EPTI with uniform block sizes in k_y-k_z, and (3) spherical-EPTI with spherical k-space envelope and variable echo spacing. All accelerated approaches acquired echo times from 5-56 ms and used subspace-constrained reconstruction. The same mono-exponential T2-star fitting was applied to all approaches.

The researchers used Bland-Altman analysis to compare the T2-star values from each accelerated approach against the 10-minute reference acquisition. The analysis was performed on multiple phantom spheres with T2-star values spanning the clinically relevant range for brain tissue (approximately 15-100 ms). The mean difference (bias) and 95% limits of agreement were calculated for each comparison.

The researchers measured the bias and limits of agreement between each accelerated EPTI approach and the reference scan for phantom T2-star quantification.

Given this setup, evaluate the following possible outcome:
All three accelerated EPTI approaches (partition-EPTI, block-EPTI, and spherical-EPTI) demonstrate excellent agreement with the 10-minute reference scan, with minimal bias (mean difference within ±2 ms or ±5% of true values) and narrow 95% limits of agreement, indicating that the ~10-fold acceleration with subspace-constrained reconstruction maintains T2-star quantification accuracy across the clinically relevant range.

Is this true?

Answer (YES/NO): NO